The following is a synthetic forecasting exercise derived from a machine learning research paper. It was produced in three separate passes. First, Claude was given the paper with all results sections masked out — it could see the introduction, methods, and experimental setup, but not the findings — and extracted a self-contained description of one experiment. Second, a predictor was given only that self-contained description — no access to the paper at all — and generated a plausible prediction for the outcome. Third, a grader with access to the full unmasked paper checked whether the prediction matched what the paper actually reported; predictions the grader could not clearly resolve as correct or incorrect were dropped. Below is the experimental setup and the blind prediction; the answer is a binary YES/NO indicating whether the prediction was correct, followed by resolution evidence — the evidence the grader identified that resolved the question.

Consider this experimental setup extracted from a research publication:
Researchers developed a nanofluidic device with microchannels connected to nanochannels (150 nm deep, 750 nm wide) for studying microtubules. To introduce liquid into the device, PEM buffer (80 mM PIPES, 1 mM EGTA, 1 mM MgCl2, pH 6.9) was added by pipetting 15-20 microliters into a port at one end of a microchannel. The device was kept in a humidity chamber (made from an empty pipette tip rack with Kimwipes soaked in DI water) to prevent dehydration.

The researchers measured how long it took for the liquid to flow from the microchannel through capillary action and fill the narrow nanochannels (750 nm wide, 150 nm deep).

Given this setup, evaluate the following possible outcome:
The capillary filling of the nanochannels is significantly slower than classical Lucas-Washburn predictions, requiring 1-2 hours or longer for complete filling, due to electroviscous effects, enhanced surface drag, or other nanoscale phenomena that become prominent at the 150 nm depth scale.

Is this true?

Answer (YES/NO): NO